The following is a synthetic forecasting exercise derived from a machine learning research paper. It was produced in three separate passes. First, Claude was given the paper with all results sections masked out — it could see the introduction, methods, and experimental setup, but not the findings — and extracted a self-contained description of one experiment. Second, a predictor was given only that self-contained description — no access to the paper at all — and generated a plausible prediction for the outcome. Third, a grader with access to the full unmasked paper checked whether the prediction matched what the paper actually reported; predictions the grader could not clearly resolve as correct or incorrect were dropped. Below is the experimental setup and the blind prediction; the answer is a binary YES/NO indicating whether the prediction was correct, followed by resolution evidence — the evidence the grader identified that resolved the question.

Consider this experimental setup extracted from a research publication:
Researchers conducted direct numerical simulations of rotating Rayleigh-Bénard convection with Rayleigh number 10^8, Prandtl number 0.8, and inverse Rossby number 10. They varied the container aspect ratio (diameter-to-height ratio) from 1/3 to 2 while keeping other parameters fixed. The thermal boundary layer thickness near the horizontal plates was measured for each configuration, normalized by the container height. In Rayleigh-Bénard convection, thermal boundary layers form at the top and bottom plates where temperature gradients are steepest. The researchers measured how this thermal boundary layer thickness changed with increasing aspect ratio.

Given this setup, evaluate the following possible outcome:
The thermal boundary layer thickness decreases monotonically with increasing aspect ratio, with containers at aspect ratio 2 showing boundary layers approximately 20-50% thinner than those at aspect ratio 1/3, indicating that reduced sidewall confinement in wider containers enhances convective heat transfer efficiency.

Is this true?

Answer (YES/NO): NO